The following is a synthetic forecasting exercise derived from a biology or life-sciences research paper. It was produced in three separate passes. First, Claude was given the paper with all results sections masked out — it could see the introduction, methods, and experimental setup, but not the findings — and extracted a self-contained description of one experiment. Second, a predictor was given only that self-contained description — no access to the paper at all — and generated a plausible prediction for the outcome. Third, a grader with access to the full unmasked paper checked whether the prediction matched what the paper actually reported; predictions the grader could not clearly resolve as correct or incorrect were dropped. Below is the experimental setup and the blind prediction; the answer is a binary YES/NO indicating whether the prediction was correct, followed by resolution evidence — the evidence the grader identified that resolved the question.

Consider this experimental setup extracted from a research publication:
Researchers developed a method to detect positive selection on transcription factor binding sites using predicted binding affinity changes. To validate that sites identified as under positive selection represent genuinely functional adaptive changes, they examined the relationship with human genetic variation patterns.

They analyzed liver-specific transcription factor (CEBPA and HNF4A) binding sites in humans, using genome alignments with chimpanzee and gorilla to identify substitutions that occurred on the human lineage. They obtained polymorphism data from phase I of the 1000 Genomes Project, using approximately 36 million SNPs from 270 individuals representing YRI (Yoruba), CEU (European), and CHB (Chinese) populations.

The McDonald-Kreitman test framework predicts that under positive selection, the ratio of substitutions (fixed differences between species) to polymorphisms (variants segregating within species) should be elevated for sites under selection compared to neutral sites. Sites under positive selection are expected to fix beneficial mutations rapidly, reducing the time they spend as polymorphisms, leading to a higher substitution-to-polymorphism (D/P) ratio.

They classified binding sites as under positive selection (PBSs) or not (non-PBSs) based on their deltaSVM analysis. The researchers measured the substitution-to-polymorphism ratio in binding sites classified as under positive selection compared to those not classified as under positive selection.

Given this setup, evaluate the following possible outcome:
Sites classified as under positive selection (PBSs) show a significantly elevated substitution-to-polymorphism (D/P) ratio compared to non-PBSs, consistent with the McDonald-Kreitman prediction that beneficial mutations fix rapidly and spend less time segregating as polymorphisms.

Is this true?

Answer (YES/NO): YES